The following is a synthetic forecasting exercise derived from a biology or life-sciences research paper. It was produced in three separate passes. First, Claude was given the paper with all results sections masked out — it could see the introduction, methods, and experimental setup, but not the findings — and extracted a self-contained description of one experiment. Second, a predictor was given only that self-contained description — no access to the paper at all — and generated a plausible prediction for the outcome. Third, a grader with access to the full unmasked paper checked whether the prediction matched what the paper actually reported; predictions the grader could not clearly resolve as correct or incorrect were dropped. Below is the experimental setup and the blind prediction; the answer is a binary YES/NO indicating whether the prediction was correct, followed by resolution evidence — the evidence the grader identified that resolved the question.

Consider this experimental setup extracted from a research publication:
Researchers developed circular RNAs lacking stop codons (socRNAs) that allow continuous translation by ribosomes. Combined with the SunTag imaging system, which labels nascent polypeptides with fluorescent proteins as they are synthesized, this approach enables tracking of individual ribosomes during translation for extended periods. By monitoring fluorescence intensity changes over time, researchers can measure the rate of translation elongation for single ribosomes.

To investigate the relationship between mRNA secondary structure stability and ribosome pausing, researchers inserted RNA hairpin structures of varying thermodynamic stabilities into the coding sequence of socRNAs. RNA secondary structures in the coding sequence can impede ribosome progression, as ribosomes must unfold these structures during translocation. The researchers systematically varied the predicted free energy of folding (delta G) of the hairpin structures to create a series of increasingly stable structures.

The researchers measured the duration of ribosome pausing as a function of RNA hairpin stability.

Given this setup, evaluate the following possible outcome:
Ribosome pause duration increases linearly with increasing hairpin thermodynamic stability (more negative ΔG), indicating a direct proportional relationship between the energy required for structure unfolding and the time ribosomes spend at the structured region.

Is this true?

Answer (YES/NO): NO